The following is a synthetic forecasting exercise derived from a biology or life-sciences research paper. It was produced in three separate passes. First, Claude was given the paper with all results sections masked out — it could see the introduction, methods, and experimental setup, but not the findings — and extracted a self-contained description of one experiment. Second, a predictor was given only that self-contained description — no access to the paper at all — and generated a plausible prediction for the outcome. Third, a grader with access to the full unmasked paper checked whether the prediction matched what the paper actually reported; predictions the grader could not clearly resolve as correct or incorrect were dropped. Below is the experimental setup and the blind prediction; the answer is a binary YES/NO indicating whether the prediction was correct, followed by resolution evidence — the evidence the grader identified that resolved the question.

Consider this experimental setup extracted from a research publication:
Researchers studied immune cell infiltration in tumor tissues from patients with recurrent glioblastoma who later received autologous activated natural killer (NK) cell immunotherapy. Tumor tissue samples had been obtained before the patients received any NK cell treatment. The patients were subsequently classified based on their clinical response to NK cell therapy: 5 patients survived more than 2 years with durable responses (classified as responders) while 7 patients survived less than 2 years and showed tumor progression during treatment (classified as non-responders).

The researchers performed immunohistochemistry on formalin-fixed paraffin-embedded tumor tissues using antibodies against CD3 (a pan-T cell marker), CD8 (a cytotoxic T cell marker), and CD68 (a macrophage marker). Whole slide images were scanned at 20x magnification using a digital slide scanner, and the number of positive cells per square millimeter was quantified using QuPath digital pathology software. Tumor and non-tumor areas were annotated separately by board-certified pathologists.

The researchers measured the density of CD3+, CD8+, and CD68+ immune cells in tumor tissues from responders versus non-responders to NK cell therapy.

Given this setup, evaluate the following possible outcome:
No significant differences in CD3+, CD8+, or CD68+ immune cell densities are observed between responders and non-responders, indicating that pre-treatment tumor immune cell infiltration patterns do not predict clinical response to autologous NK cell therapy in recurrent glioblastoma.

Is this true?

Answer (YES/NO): NO